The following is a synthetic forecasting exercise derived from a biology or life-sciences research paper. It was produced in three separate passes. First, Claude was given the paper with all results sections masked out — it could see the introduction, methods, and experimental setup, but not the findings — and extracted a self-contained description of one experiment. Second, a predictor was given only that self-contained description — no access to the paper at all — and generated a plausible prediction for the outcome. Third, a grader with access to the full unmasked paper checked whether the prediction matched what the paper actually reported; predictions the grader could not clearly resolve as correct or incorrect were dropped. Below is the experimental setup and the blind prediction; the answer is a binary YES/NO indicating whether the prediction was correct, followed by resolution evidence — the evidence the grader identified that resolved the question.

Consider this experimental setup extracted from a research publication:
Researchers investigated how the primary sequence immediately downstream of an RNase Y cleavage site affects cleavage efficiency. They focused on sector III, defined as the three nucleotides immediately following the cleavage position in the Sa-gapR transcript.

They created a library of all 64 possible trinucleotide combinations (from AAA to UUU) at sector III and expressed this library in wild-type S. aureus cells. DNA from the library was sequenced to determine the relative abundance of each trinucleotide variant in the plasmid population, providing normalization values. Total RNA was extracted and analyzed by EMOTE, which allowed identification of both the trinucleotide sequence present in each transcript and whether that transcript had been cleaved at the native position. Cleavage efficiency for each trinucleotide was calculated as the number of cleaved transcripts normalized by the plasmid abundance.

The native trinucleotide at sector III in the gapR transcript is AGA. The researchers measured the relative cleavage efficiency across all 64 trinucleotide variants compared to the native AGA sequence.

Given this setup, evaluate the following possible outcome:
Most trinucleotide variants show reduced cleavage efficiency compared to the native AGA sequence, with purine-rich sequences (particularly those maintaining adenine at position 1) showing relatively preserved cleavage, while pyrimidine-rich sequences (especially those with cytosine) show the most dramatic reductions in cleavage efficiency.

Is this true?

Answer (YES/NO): NO